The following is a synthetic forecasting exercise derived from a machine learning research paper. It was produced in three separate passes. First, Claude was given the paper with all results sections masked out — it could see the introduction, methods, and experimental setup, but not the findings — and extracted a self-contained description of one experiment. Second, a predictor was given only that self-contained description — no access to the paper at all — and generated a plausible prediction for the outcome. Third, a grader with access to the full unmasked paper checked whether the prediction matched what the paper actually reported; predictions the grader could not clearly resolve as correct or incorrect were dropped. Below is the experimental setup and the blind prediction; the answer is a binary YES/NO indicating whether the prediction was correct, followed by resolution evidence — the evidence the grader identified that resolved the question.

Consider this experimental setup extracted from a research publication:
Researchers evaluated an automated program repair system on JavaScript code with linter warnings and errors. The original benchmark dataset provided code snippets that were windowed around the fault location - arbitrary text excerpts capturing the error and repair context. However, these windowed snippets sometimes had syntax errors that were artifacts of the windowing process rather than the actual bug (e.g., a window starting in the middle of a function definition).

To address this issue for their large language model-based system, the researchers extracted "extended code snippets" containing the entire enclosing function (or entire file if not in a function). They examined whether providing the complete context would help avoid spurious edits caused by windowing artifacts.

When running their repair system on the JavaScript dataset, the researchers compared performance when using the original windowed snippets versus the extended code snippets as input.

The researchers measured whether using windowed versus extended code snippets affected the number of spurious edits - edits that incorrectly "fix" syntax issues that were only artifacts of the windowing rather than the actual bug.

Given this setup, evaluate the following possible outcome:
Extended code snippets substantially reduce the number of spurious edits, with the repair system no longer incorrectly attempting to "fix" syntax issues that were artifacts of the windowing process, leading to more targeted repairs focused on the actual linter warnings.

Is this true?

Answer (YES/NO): NO